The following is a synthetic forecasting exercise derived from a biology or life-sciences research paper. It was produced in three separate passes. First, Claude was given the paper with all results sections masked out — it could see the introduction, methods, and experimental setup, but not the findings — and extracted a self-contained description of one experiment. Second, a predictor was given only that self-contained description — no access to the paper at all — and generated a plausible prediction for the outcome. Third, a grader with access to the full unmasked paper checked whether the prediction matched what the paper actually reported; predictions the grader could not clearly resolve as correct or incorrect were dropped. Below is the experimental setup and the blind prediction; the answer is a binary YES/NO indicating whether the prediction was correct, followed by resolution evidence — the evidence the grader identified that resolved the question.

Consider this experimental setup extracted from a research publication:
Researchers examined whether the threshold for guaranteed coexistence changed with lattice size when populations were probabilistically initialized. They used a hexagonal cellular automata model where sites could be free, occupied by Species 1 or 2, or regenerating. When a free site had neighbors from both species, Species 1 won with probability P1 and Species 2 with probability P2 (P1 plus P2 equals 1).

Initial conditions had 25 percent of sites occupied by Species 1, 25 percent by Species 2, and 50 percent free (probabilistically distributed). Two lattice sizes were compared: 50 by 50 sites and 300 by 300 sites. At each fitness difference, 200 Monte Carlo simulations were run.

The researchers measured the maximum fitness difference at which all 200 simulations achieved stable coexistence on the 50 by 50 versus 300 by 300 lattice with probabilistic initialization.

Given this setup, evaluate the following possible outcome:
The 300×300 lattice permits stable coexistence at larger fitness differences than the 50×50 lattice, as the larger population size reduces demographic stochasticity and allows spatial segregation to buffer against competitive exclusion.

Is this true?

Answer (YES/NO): YES